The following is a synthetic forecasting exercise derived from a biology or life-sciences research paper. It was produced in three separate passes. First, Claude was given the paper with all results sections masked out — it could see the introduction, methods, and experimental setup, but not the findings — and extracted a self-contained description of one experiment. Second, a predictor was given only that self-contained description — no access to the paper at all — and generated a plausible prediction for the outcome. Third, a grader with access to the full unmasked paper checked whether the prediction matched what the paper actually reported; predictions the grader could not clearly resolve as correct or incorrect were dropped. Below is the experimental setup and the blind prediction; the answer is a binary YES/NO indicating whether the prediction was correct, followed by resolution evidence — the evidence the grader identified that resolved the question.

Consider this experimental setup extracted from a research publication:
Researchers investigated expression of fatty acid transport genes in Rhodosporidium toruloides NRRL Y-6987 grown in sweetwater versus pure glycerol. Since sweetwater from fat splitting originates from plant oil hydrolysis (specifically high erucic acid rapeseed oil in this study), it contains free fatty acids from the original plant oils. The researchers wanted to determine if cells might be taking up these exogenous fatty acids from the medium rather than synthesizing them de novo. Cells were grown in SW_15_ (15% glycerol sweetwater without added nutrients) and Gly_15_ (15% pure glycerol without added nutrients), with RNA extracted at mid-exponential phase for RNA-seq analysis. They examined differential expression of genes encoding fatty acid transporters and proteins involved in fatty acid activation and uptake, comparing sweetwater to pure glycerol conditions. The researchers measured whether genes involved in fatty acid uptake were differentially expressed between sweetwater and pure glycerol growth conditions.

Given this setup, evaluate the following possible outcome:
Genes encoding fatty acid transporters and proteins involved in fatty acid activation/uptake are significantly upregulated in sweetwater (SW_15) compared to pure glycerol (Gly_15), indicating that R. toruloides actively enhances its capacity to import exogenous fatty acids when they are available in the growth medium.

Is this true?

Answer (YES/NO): NO